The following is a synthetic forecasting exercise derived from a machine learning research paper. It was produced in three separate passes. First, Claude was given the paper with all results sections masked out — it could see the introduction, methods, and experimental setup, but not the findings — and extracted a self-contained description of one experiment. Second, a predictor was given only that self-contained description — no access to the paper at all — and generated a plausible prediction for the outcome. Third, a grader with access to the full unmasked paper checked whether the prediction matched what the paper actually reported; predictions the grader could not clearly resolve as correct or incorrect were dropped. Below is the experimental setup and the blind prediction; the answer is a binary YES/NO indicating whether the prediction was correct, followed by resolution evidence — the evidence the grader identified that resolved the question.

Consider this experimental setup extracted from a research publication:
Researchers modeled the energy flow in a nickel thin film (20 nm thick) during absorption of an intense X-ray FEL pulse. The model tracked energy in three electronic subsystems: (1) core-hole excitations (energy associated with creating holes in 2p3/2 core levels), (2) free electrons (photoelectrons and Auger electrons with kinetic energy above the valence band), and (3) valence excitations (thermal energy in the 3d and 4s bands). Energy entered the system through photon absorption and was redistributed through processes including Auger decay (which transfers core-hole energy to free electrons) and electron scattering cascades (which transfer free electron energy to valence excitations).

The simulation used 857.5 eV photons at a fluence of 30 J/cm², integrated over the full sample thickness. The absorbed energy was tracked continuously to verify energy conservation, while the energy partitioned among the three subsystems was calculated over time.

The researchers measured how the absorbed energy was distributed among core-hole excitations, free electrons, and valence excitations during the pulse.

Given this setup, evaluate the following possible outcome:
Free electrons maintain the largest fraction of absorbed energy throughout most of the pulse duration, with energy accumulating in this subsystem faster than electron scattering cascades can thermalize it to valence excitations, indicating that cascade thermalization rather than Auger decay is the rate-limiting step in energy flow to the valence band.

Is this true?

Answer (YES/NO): NO